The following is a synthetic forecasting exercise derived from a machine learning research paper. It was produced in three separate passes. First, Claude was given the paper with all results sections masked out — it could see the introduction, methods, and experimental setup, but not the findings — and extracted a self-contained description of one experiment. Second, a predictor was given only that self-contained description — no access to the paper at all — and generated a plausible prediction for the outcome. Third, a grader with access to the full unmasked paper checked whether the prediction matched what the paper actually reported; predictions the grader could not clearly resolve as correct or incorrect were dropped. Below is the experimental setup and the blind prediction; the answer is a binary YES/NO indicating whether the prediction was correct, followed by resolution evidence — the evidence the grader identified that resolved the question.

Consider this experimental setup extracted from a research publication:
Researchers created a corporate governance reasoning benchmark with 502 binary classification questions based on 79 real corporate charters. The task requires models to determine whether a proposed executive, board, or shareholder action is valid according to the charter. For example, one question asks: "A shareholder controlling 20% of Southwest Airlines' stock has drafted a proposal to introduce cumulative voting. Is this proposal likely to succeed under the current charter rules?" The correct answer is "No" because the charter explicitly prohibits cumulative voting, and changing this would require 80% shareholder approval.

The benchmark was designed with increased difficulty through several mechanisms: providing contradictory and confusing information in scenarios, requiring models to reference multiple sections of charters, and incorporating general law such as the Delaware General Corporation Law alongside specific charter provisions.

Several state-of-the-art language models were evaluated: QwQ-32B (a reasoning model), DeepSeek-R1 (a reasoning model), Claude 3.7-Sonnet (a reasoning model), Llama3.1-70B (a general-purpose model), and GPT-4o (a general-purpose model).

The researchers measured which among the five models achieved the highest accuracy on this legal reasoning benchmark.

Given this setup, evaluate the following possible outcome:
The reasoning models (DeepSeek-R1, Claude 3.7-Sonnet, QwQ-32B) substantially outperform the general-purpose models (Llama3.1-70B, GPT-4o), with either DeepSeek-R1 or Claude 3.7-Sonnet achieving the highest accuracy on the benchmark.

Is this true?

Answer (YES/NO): NO